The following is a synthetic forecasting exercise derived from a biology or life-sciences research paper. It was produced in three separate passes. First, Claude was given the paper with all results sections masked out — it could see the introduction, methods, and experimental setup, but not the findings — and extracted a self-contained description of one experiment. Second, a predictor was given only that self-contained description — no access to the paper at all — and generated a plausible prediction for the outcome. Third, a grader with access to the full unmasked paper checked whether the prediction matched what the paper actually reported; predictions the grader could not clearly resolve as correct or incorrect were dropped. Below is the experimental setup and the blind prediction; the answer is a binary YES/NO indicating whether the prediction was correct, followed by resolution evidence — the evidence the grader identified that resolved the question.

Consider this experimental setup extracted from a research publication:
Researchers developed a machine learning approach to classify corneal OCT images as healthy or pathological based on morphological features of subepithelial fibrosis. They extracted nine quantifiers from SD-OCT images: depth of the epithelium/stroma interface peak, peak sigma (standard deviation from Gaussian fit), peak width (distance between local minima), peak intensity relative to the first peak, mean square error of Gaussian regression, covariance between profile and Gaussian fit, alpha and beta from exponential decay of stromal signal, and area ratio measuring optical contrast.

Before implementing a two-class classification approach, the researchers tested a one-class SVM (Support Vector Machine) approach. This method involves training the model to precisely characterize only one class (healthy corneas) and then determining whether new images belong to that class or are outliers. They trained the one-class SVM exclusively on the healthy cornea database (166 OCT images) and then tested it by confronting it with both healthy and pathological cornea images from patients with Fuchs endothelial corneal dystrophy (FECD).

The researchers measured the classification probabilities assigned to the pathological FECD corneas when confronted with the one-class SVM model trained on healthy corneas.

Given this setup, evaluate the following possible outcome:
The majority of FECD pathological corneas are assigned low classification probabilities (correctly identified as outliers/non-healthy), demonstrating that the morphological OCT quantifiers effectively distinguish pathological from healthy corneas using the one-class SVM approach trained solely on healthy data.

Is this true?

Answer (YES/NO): NO